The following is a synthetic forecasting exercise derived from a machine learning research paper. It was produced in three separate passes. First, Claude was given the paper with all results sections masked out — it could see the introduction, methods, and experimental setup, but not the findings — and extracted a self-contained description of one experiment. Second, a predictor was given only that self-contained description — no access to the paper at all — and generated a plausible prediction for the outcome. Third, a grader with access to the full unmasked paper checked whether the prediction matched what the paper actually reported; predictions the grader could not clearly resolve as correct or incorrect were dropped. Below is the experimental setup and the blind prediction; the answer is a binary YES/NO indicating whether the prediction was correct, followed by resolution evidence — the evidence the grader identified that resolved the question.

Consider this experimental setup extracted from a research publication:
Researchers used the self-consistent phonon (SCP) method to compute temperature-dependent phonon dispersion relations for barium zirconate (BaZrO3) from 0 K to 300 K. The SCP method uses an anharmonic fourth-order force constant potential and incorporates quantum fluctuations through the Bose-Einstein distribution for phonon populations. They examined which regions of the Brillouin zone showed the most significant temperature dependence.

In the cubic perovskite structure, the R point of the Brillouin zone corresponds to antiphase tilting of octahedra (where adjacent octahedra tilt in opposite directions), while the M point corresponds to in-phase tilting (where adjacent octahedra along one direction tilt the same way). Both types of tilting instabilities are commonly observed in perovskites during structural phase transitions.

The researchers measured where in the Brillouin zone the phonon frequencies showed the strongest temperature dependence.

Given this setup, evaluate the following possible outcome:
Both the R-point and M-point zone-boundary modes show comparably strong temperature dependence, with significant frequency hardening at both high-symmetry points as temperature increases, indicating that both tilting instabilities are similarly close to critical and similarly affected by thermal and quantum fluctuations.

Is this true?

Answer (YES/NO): NO